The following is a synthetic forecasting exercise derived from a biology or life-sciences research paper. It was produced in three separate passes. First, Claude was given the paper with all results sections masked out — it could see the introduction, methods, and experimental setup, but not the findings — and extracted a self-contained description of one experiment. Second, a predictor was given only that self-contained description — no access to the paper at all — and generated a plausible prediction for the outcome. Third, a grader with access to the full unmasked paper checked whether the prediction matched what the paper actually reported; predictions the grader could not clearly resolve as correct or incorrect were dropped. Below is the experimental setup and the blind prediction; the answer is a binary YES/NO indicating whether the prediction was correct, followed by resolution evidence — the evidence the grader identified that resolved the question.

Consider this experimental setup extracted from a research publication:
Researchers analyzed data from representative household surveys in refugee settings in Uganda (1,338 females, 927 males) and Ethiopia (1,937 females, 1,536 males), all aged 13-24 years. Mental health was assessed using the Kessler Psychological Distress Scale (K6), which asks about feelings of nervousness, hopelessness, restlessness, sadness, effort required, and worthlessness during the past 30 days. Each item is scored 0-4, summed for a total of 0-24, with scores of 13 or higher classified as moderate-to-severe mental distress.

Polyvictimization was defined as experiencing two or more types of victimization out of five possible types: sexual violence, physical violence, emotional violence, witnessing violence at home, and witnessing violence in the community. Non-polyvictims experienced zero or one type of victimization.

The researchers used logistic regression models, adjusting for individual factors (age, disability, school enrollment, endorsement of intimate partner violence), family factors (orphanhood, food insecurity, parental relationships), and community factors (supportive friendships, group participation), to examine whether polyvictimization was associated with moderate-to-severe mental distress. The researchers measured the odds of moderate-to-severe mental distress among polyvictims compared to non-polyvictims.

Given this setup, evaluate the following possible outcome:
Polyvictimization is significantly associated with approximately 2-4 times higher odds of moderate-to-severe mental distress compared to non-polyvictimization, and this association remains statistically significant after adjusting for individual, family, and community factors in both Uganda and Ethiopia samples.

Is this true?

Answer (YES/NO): NO